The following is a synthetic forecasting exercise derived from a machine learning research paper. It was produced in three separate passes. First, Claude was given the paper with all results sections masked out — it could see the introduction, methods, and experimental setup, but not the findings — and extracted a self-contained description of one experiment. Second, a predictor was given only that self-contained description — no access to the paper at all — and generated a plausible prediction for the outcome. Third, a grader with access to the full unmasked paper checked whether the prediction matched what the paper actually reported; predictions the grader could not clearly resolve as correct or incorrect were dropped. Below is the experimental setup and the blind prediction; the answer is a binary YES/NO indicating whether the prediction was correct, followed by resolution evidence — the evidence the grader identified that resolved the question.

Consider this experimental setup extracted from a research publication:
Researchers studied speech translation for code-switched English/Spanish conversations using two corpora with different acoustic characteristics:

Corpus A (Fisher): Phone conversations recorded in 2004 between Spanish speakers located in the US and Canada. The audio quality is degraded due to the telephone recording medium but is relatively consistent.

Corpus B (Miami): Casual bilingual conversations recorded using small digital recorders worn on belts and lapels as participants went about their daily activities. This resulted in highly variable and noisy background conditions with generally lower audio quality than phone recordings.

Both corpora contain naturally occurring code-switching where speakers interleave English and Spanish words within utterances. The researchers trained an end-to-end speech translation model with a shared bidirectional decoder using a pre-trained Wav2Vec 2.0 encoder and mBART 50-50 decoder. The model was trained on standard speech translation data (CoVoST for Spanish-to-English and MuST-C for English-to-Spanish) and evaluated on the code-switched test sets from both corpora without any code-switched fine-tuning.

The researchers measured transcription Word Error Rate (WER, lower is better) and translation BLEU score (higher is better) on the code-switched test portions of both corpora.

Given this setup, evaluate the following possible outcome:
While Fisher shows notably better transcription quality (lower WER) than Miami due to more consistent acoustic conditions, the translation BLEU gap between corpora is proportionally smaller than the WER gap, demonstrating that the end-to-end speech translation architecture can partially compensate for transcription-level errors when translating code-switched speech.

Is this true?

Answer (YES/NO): YES